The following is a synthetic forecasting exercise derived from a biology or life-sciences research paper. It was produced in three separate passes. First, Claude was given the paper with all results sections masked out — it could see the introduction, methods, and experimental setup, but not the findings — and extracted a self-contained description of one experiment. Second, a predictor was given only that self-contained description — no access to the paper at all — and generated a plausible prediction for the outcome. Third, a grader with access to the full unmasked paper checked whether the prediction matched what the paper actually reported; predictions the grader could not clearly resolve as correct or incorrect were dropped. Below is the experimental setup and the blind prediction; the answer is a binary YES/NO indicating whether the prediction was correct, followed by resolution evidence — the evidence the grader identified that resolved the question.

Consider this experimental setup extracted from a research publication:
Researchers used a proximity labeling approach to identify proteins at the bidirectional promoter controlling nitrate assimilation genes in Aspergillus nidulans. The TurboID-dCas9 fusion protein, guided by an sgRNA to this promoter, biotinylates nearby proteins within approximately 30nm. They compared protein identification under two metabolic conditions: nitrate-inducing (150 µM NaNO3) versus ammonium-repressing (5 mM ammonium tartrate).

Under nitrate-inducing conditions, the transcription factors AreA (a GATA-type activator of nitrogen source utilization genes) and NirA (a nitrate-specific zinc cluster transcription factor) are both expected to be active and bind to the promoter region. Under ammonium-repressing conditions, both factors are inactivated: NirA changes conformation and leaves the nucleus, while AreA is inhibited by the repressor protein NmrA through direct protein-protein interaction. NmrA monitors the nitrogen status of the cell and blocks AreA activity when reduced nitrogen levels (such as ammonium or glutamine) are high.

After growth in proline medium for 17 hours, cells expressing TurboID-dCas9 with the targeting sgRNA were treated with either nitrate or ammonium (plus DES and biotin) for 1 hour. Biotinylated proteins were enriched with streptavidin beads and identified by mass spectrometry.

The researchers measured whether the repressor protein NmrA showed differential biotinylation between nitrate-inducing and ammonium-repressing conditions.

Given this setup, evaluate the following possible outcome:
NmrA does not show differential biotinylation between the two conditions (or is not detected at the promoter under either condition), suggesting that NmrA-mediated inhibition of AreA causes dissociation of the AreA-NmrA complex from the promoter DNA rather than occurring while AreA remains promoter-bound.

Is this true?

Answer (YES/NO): NO